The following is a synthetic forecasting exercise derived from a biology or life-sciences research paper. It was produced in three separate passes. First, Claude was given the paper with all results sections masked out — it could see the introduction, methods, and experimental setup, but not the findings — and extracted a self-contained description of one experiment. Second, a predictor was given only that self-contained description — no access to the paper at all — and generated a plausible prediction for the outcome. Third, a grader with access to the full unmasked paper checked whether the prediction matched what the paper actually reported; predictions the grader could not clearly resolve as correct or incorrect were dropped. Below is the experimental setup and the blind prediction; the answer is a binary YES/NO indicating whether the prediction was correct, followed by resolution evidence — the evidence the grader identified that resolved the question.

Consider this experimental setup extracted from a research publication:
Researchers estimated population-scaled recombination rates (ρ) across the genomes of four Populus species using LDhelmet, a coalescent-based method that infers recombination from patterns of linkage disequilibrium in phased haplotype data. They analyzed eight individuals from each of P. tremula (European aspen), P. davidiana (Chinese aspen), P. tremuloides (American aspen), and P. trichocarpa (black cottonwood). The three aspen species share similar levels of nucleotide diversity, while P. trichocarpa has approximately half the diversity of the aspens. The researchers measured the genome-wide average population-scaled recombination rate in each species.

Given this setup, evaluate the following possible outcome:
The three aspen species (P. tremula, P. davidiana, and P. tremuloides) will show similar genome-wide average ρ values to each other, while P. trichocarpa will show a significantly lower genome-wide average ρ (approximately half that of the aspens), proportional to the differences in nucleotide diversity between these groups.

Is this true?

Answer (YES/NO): NO